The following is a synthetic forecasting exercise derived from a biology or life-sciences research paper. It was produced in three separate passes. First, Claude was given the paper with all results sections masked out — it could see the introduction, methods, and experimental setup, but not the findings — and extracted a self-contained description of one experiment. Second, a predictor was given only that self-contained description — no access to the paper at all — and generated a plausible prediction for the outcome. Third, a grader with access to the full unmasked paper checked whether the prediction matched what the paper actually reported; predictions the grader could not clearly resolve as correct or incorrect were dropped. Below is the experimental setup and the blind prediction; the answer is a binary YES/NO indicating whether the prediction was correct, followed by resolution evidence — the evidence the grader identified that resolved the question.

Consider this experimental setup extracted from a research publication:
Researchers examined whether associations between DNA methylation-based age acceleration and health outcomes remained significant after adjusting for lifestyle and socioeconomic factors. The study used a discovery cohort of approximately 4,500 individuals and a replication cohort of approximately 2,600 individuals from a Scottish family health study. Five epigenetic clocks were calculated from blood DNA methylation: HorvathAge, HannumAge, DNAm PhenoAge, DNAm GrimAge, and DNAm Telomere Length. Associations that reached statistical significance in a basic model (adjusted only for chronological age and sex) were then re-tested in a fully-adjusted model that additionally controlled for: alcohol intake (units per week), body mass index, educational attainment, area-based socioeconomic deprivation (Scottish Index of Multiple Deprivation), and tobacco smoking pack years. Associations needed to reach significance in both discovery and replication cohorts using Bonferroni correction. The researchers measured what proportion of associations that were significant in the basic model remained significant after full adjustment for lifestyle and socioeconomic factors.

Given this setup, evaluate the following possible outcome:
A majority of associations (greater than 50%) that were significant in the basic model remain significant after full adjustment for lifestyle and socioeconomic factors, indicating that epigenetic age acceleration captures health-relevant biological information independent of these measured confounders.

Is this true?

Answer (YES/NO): NO